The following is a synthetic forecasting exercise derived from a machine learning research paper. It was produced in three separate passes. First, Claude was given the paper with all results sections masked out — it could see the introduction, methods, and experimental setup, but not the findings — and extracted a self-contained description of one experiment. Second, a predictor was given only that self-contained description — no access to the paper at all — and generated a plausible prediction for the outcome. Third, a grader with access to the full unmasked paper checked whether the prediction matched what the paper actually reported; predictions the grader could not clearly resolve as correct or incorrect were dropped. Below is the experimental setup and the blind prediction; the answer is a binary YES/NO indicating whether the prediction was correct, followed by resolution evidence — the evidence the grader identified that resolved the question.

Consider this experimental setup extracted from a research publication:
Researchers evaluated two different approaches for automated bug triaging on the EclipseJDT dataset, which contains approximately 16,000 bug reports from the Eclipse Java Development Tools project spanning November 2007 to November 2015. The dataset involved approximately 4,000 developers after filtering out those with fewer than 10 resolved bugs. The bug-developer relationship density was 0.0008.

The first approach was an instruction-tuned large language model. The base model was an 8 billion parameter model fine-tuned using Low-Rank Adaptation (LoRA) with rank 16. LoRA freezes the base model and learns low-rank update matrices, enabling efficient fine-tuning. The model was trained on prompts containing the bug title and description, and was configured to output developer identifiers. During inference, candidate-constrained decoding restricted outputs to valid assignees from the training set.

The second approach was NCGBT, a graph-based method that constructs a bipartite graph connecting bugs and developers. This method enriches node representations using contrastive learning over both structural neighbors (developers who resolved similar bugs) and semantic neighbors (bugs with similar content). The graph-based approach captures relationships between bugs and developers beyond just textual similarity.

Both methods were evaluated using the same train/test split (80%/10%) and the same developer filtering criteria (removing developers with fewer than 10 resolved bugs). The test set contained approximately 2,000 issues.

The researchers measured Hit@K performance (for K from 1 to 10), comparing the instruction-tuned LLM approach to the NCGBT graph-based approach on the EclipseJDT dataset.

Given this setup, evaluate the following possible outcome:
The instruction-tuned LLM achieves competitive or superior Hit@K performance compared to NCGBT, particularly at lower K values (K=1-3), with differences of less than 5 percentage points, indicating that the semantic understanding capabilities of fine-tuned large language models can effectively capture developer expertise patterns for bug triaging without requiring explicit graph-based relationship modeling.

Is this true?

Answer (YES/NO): NO